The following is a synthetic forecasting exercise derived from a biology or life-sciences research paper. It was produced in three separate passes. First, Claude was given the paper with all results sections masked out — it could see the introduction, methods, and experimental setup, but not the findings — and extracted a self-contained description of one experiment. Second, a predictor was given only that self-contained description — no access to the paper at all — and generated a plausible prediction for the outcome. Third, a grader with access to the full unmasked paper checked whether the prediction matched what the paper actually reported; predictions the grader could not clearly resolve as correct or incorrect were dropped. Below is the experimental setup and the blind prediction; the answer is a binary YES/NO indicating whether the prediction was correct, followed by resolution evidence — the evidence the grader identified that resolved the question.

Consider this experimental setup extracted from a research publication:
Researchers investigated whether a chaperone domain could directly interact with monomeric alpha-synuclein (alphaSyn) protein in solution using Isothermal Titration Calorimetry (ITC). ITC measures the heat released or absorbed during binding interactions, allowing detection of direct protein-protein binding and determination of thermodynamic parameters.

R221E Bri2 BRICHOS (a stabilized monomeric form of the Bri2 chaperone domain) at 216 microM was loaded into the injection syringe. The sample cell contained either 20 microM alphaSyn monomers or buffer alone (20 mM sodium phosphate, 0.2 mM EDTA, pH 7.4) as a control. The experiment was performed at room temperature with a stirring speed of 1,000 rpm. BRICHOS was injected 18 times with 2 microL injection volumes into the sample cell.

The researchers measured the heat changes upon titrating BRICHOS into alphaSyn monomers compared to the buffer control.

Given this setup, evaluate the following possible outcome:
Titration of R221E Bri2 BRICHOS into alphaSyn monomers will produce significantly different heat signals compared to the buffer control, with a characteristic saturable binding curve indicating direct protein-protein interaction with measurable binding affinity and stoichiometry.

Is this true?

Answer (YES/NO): NO